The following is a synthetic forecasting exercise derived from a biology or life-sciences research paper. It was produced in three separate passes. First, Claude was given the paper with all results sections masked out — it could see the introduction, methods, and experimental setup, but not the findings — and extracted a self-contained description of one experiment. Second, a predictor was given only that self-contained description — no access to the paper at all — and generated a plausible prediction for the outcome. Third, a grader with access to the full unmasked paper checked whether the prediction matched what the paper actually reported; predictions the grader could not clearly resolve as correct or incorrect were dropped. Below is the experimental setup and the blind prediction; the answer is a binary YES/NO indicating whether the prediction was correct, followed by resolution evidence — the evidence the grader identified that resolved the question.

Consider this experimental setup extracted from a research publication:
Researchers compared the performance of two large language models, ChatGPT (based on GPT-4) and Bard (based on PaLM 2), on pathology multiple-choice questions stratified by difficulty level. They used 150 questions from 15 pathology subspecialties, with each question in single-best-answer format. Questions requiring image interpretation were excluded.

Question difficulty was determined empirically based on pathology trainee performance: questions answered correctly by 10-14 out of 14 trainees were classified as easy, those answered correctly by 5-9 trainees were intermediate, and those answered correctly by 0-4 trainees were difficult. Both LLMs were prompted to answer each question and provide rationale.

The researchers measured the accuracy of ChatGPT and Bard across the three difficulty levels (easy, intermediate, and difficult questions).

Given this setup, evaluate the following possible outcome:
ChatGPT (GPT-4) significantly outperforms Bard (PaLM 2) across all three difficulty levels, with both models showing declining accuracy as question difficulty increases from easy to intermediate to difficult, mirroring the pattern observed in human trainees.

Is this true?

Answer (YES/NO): YES